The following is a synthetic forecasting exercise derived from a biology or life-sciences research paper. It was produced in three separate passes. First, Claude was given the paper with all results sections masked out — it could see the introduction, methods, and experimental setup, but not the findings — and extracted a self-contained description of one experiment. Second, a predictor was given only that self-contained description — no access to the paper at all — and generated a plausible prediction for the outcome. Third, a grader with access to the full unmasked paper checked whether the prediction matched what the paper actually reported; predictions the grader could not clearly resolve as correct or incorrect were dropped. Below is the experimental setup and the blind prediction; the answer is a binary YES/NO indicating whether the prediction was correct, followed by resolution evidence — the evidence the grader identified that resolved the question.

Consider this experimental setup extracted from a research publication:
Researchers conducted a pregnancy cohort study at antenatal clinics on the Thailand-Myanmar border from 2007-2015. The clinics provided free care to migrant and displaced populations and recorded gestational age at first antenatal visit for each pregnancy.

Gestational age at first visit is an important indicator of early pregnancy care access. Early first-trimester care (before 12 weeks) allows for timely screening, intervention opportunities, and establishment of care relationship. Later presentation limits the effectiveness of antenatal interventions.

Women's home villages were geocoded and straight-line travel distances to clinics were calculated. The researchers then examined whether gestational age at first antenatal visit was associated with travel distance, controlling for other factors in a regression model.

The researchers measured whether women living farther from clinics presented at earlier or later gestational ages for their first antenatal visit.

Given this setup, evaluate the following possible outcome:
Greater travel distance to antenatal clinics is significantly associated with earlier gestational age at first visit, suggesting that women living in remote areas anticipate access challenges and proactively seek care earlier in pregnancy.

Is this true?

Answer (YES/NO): NO